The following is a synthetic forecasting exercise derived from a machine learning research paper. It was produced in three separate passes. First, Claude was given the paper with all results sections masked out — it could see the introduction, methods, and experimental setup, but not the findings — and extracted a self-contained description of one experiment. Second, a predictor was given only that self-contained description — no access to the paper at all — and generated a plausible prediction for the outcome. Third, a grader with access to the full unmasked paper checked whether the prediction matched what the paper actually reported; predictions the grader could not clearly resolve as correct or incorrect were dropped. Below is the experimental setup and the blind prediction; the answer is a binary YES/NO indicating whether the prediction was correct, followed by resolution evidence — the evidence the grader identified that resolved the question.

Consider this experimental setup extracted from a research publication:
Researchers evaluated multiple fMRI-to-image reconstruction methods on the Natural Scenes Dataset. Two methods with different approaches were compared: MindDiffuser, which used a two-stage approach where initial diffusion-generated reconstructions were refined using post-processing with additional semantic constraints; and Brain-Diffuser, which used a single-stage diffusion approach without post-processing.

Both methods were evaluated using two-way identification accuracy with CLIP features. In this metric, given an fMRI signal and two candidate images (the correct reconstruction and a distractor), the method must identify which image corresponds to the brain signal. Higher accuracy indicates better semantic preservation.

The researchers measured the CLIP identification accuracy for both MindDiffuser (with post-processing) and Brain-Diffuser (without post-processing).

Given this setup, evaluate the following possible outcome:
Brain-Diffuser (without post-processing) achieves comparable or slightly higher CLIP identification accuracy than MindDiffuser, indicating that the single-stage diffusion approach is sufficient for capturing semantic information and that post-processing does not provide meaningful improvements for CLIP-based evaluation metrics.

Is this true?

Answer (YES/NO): NO